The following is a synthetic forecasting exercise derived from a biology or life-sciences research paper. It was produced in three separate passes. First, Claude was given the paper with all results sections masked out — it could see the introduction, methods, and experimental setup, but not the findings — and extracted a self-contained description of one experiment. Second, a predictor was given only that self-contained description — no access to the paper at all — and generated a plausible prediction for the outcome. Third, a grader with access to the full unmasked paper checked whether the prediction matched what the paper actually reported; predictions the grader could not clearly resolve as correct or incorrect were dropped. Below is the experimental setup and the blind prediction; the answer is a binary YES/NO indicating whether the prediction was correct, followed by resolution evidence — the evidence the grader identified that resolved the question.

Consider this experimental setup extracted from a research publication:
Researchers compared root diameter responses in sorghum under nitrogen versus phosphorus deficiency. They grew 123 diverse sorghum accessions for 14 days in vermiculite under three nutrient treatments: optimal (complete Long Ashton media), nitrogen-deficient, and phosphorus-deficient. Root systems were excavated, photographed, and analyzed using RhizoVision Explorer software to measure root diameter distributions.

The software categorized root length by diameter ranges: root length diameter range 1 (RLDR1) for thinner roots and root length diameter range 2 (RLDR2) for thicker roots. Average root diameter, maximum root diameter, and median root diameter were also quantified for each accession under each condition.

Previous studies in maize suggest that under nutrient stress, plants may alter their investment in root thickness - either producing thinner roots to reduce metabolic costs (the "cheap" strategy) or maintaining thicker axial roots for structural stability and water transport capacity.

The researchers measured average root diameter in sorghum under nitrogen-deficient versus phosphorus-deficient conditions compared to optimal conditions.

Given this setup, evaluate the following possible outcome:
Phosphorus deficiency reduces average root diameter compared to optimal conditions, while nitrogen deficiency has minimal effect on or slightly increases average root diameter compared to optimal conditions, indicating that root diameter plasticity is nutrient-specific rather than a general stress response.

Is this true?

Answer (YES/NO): NO